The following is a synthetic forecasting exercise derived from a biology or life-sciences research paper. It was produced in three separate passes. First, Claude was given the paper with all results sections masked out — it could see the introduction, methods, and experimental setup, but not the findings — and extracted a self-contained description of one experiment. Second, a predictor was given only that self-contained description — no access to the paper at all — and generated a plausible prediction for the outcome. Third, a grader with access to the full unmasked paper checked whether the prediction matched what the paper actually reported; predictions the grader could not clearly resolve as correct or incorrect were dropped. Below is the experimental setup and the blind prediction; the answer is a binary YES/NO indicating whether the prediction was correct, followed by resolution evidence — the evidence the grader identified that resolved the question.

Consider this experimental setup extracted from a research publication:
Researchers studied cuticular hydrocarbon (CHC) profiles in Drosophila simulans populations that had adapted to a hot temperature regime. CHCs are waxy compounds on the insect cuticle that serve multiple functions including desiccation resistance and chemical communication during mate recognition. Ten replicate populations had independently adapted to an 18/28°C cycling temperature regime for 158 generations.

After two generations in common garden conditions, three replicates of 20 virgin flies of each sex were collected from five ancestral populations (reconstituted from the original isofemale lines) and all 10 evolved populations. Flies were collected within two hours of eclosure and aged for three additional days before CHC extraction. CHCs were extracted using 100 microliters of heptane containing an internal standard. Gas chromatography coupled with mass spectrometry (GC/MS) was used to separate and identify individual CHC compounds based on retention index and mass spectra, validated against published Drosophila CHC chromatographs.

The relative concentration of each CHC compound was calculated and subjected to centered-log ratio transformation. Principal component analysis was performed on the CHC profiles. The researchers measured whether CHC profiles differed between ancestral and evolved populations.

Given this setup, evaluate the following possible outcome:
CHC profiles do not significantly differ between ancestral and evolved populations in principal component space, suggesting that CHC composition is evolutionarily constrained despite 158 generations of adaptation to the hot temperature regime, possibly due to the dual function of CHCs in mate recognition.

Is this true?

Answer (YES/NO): NO